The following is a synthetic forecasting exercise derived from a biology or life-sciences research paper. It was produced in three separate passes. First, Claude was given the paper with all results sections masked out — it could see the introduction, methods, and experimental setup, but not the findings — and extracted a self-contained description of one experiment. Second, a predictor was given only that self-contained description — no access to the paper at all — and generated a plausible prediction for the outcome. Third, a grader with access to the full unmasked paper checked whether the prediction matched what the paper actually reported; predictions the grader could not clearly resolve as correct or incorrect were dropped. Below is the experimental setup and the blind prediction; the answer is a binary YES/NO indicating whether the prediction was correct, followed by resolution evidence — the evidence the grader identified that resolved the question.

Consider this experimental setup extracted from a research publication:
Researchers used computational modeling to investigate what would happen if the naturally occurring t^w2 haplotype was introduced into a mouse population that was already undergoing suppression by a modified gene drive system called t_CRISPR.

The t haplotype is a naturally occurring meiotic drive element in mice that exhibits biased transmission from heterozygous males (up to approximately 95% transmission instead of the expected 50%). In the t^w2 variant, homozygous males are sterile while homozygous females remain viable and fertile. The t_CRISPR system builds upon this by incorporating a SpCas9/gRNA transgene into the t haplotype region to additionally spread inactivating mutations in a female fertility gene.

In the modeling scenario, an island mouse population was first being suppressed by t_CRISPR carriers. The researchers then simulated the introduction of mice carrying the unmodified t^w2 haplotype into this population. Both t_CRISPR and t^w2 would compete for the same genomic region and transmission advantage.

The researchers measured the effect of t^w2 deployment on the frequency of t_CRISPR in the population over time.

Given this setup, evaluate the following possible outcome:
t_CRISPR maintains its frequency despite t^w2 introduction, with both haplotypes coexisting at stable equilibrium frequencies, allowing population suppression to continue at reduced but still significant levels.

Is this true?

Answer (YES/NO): NO